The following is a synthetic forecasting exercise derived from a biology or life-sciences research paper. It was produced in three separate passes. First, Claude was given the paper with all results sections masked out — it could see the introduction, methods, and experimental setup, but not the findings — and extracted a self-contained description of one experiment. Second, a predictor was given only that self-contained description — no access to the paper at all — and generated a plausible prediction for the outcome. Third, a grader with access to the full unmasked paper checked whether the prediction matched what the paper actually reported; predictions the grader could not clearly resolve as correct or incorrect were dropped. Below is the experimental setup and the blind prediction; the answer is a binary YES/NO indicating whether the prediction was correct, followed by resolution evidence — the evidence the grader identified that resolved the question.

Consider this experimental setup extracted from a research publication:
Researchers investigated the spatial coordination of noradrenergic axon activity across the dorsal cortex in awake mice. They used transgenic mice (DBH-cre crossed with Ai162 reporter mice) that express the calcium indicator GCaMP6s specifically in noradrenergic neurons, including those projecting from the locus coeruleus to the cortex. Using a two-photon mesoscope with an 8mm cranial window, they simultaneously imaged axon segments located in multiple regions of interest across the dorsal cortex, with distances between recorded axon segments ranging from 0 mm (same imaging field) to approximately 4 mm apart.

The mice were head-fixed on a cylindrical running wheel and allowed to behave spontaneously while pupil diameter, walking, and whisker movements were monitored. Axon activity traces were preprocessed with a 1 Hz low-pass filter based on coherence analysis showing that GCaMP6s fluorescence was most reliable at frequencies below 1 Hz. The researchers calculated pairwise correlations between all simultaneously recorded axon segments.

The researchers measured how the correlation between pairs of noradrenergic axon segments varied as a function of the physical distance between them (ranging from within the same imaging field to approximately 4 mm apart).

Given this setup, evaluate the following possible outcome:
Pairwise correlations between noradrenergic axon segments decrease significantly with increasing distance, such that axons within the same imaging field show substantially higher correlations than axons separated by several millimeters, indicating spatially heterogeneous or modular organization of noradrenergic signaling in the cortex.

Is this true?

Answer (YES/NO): NO